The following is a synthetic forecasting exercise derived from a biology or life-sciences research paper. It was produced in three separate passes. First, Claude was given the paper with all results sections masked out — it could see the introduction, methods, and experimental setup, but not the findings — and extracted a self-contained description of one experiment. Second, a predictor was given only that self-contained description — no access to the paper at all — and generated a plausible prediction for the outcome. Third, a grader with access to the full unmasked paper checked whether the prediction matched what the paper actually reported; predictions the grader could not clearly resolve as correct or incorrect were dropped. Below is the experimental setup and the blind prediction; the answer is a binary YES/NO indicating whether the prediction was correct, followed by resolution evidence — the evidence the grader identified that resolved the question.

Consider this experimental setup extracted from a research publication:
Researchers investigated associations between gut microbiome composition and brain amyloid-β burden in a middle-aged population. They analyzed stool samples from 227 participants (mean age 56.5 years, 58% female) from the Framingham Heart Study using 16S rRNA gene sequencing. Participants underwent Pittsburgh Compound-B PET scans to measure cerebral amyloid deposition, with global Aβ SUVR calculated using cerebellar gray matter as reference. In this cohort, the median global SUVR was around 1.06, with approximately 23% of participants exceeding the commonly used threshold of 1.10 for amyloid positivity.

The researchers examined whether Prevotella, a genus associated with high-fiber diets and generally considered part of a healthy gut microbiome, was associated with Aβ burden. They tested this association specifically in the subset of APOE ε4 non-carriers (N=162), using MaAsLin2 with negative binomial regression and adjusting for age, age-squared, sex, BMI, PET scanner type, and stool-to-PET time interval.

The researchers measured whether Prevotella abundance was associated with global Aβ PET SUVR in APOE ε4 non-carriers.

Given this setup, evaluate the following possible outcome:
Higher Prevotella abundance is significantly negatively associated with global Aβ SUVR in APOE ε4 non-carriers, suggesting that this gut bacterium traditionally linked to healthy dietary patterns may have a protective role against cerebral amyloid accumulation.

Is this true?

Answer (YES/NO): YES